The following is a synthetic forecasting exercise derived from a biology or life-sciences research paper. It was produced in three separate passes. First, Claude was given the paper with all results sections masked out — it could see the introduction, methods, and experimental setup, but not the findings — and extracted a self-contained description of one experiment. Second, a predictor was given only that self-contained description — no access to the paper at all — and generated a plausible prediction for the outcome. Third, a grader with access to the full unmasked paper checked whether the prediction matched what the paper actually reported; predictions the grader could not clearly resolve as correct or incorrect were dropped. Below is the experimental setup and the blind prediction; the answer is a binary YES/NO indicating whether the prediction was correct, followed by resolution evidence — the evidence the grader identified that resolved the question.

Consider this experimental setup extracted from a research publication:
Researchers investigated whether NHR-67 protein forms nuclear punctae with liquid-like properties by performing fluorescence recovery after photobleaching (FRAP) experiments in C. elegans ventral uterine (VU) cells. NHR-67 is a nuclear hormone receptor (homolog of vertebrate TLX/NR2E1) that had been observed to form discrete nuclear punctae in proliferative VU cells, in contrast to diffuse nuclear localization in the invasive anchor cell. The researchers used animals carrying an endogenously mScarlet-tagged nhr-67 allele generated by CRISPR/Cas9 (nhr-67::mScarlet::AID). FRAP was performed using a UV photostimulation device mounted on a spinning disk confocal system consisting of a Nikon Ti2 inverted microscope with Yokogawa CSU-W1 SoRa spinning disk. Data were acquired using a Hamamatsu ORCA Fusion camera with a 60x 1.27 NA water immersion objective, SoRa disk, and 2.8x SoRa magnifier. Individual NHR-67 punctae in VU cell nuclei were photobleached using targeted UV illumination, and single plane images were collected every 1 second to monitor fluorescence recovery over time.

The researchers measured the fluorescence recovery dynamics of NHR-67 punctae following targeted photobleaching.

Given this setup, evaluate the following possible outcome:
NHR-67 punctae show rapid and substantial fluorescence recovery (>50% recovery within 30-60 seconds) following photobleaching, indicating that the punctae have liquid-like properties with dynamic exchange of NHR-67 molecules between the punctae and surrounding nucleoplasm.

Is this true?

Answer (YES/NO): YES